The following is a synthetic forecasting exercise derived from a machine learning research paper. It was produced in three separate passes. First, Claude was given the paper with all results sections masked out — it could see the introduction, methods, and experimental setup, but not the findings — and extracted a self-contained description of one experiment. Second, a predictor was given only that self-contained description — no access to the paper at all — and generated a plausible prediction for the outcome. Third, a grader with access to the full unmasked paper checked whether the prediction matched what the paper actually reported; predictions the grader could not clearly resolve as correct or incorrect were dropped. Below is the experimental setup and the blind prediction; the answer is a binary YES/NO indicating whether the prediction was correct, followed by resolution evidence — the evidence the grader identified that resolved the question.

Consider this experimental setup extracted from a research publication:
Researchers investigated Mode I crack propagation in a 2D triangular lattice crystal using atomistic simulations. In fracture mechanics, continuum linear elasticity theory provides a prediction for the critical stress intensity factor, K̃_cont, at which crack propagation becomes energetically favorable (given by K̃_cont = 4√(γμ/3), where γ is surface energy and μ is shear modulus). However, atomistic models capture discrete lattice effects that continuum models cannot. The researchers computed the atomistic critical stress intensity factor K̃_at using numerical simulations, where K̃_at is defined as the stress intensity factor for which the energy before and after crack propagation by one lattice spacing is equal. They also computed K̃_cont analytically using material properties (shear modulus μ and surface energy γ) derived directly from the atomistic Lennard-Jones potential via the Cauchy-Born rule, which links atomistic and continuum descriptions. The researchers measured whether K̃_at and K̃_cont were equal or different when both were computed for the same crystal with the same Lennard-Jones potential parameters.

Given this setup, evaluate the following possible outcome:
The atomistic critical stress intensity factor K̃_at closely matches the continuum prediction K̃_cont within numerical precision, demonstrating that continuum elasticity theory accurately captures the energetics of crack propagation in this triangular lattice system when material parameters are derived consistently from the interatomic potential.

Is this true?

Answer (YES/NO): YES